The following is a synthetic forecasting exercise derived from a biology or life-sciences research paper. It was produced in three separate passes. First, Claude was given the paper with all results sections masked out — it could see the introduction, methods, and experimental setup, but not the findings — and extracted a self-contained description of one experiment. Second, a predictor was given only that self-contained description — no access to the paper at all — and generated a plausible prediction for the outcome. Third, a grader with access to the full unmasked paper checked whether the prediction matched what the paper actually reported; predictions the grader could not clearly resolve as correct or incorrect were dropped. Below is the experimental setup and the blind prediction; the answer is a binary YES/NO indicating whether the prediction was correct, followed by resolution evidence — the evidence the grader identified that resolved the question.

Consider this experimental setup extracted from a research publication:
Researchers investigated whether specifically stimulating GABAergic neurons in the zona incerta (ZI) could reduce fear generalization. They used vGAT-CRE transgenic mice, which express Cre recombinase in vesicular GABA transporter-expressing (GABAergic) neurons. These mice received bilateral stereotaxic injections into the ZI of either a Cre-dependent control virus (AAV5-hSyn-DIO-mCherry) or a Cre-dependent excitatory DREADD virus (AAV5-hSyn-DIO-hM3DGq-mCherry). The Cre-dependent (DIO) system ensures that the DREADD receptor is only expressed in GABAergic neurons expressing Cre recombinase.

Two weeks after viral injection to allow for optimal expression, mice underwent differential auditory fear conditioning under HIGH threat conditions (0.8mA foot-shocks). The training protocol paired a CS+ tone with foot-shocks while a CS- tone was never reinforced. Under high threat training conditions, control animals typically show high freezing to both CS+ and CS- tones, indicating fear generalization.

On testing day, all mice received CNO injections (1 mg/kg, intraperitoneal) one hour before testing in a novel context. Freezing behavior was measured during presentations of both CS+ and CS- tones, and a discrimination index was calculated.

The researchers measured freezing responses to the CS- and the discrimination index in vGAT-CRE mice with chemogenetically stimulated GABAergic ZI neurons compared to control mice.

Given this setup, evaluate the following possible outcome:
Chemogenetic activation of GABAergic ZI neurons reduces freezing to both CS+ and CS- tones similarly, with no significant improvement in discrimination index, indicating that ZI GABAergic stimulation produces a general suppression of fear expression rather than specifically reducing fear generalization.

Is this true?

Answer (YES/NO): NO